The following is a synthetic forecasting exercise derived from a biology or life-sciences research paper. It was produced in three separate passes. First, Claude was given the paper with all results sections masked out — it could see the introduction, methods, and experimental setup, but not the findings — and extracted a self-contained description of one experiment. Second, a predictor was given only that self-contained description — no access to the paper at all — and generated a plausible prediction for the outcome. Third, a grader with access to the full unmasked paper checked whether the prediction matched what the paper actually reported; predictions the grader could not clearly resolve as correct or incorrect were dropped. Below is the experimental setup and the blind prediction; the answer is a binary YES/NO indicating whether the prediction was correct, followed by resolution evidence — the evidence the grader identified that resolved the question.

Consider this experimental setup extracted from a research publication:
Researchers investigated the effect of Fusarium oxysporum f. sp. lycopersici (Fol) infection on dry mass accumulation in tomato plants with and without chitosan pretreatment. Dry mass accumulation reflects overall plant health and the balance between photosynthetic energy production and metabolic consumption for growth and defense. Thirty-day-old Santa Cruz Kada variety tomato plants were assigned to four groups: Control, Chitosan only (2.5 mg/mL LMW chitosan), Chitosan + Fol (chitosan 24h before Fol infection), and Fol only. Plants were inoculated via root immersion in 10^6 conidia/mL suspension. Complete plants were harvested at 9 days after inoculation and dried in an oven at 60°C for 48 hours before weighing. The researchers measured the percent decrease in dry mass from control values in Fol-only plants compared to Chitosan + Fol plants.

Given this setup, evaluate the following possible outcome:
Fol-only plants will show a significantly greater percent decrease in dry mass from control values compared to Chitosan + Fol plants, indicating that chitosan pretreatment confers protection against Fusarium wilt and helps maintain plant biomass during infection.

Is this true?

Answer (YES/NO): NO